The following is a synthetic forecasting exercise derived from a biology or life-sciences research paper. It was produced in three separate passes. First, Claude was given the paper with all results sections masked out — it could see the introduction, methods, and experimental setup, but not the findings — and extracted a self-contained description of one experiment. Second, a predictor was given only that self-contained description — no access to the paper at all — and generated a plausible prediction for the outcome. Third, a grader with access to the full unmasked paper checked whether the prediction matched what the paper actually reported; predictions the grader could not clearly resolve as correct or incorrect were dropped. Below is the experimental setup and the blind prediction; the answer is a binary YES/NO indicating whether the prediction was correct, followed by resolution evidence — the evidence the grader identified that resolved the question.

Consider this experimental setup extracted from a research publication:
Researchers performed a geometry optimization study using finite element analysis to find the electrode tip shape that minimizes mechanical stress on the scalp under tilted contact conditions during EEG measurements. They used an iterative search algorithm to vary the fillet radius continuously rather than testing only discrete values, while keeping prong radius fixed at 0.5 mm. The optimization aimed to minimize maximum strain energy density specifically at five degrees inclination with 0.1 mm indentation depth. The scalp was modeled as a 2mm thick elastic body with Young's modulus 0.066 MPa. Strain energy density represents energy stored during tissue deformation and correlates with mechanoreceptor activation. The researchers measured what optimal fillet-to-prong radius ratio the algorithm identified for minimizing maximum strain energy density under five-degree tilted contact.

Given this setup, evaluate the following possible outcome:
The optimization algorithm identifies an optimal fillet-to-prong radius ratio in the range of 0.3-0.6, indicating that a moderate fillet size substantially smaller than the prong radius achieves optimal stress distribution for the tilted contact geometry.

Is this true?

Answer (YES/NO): NO